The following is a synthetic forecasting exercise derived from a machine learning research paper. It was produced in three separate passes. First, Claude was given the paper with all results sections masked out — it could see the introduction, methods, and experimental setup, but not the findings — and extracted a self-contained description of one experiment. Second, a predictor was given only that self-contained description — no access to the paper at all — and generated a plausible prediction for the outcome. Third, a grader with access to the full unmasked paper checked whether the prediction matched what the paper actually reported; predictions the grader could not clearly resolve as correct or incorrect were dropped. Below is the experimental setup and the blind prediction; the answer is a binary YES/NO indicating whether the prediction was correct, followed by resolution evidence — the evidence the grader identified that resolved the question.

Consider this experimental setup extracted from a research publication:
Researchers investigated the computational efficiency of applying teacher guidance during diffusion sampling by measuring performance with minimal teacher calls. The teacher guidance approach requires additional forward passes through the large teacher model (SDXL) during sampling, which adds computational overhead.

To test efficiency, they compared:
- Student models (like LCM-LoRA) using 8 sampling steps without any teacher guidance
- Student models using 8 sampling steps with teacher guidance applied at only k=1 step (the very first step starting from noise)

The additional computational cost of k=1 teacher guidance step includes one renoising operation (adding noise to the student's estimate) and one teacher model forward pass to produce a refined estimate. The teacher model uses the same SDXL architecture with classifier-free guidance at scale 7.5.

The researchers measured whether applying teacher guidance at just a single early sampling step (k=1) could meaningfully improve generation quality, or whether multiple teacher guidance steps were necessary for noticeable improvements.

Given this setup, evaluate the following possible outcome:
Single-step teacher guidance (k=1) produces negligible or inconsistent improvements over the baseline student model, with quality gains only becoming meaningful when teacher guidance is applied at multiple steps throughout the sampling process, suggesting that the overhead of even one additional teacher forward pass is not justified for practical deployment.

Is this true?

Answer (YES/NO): NO